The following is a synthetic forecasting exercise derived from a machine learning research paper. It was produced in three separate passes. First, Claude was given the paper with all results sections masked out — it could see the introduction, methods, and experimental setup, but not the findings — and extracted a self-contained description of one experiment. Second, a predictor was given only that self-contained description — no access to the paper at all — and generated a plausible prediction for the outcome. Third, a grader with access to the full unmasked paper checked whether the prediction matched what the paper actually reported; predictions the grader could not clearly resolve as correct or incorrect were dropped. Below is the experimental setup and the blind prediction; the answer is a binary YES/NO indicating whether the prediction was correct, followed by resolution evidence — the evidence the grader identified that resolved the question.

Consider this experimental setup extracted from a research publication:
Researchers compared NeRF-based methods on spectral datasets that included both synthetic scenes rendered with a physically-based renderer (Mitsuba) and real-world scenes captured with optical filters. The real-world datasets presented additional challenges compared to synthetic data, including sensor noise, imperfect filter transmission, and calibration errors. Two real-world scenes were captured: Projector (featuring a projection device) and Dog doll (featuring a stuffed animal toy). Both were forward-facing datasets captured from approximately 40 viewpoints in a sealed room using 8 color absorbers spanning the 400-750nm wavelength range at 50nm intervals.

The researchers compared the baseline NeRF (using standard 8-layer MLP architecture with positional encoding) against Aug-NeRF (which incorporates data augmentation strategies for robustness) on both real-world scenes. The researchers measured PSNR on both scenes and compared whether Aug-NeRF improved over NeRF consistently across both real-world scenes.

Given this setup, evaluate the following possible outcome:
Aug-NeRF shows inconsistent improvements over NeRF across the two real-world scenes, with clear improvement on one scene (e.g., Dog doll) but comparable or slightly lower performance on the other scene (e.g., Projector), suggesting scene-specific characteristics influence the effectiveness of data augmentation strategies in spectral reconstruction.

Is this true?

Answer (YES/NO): NO